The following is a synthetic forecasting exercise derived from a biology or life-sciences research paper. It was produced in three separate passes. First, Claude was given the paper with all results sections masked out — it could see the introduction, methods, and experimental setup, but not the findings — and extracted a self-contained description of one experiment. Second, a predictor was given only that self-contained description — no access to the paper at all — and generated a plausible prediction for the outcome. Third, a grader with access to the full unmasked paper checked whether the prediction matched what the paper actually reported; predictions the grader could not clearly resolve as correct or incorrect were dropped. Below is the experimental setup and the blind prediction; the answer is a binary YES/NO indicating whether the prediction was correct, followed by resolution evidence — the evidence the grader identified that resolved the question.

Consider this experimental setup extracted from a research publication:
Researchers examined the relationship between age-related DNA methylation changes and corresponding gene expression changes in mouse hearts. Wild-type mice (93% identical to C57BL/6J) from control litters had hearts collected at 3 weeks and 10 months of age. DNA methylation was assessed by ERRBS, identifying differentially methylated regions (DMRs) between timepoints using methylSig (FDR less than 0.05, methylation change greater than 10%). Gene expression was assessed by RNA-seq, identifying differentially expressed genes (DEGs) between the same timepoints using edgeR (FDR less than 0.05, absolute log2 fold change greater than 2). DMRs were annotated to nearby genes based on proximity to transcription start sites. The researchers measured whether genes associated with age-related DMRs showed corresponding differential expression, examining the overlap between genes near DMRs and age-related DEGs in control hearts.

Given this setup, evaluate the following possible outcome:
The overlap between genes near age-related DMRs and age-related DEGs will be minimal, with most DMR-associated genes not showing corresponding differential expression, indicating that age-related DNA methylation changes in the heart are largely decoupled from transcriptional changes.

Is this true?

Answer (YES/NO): YES